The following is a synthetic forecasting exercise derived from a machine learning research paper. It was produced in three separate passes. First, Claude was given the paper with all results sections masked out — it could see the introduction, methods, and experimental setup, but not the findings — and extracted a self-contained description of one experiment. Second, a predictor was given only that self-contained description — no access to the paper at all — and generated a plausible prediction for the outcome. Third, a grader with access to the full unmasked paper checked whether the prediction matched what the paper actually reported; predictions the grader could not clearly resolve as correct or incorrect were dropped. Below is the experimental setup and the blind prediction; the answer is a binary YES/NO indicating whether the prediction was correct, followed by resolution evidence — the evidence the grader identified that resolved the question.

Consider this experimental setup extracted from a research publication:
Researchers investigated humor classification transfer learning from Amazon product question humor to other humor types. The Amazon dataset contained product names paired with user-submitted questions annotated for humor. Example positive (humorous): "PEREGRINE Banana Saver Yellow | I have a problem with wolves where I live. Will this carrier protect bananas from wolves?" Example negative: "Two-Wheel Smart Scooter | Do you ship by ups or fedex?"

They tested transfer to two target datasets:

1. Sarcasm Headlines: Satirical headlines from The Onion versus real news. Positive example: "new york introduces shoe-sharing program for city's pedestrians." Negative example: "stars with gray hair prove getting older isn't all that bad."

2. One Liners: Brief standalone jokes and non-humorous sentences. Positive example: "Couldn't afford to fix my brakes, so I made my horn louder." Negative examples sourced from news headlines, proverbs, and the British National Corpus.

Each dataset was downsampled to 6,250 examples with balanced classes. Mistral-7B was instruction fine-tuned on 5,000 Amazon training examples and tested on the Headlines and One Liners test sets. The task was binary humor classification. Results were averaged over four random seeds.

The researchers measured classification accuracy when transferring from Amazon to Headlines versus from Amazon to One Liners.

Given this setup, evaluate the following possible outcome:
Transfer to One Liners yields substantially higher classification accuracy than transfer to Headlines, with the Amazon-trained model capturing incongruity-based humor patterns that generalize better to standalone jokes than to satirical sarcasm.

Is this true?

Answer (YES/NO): NO